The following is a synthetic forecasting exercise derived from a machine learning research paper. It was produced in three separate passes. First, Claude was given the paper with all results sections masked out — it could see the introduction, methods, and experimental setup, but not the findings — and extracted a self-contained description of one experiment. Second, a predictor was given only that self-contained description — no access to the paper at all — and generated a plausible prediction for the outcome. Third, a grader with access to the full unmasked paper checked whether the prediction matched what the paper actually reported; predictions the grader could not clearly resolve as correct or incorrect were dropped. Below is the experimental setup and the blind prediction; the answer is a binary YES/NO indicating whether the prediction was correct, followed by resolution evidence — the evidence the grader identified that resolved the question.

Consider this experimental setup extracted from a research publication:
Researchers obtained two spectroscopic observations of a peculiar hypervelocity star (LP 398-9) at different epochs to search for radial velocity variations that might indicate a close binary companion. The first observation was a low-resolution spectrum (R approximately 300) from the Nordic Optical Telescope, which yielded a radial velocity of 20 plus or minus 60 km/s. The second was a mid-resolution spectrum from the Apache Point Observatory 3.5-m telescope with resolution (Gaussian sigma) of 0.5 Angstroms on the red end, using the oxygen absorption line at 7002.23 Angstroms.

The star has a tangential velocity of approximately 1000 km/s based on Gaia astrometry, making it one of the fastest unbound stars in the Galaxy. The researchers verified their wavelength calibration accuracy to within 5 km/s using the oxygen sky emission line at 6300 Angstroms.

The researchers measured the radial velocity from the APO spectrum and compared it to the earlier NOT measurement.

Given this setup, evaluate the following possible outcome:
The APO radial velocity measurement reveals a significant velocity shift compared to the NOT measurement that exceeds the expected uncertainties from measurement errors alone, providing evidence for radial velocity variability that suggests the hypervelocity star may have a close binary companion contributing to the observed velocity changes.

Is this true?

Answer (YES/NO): NO